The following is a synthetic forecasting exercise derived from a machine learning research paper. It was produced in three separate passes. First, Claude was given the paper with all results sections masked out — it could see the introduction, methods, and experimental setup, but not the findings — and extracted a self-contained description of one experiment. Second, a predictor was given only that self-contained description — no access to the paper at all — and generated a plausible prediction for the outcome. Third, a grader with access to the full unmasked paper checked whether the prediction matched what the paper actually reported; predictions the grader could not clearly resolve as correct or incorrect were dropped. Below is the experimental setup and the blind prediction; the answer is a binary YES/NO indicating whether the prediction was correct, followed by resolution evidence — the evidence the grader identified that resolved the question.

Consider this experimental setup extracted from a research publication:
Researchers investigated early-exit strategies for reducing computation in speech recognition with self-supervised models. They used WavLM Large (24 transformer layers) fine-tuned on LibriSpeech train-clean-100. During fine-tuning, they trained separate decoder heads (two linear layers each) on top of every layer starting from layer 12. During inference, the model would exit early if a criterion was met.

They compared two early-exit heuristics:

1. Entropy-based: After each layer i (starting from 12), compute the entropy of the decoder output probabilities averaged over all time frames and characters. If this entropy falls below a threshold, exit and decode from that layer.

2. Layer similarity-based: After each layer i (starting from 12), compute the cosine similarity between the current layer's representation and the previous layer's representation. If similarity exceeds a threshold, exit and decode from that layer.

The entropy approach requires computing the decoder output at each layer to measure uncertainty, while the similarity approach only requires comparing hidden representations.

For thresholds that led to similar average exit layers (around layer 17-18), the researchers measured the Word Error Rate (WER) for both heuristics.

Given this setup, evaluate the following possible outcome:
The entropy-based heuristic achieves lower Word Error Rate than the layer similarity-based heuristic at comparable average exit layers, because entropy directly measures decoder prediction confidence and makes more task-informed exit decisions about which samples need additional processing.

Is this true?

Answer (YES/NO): YES